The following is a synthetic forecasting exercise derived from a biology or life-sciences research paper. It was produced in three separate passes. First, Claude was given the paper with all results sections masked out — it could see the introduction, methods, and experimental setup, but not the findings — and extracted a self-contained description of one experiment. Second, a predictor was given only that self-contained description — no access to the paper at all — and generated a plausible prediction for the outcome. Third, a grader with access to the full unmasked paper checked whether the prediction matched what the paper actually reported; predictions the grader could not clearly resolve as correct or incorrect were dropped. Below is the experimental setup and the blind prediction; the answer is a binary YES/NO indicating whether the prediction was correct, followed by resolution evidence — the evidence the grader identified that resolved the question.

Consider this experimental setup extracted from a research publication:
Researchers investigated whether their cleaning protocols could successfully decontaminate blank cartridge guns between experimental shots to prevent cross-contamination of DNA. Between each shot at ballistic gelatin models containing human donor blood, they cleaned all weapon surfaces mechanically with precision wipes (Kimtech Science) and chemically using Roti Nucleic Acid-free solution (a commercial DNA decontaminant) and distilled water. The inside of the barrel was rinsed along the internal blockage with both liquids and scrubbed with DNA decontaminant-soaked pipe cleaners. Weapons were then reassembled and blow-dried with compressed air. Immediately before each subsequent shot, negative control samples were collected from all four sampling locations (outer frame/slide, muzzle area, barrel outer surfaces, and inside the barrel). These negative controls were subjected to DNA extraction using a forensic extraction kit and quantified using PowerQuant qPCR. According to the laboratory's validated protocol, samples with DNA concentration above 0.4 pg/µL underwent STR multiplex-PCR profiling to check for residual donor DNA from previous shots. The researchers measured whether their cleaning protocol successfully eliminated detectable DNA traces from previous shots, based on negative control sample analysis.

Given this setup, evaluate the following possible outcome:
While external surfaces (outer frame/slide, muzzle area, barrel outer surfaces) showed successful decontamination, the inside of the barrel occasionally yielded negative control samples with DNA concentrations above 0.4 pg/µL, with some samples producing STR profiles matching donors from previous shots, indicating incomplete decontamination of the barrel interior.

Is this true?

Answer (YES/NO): NO